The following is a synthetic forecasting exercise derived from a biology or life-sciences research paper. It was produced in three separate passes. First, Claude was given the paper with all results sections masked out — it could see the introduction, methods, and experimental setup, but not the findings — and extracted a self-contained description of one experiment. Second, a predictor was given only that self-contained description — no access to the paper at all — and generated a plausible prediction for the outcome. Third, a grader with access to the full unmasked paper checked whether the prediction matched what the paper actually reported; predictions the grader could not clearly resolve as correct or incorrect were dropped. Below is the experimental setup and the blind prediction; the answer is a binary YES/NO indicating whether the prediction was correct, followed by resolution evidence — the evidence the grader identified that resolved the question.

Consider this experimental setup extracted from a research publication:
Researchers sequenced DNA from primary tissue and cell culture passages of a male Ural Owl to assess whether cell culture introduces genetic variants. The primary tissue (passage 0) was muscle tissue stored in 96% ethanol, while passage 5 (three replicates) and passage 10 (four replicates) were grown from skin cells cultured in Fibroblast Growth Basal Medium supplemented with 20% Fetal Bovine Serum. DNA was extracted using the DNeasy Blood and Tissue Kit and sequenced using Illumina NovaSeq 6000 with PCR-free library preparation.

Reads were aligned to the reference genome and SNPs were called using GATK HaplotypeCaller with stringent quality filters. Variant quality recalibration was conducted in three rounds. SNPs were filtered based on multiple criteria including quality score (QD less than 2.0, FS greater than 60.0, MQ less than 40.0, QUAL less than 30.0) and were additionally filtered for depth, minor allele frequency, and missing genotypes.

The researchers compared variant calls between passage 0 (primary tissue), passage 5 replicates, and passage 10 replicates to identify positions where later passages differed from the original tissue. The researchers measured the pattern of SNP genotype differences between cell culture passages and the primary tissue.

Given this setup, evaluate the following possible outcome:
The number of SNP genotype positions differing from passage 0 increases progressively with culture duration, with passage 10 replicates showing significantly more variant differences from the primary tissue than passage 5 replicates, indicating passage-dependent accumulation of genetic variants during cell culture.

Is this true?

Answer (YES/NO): NO